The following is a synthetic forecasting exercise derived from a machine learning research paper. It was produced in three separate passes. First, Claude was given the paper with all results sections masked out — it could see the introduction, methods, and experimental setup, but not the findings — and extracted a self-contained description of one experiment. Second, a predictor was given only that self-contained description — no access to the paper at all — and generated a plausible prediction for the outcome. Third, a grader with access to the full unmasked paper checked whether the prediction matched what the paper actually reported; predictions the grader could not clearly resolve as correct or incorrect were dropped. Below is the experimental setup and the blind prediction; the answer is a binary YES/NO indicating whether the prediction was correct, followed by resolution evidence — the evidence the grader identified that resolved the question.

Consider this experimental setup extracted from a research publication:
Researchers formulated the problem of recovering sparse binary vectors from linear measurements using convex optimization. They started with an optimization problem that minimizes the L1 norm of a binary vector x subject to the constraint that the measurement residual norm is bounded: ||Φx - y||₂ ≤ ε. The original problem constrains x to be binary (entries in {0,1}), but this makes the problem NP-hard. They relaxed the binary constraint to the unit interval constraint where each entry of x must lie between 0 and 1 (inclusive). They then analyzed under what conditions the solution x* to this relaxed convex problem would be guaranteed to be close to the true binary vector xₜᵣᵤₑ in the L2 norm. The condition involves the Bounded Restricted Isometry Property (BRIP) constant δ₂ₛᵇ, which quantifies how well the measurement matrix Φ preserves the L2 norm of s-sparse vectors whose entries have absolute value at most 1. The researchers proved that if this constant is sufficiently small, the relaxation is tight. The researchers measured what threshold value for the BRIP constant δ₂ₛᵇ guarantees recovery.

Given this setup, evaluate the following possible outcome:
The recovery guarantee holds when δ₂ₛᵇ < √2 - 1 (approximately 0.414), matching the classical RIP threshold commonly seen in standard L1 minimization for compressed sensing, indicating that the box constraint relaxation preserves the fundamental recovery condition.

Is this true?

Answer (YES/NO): YES